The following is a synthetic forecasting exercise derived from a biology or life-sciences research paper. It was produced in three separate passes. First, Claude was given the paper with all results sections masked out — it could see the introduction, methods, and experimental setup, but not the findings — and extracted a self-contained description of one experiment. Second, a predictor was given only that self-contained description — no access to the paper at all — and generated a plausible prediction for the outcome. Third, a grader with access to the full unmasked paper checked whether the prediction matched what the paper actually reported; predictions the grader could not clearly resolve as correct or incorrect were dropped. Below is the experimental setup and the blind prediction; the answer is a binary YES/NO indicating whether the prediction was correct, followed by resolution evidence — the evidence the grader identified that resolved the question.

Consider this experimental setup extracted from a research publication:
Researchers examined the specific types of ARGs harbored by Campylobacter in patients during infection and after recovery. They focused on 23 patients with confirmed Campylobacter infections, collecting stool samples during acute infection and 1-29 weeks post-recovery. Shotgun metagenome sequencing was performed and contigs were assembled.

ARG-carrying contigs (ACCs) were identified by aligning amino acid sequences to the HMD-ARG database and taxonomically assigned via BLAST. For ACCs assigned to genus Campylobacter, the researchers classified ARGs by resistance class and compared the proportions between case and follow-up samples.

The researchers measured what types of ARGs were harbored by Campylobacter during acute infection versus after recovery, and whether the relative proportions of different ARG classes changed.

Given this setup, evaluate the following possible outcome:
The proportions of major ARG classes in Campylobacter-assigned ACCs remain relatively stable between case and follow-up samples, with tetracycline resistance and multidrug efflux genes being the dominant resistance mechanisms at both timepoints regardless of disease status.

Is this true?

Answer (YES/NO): NO